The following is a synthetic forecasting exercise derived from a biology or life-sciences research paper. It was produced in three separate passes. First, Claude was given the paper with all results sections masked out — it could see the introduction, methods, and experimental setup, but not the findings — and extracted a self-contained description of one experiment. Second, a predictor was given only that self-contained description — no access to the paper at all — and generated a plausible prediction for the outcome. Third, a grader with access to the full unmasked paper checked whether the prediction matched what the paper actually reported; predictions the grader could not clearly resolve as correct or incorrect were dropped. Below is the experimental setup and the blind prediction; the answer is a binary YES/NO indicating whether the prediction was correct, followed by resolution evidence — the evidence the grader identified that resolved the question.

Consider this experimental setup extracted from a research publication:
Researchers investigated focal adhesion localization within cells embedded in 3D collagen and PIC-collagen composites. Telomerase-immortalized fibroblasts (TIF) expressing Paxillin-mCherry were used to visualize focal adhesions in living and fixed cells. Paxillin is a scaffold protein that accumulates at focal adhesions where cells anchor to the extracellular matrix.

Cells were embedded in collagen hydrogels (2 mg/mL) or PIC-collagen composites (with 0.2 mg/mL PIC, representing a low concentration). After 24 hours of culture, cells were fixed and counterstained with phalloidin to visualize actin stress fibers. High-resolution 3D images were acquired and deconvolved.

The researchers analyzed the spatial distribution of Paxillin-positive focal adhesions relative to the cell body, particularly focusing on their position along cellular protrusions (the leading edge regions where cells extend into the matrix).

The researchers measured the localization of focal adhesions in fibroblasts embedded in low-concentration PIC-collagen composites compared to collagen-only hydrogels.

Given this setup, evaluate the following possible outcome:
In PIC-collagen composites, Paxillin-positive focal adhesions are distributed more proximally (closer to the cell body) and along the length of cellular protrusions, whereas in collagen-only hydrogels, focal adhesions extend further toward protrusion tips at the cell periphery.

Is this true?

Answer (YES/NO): NO